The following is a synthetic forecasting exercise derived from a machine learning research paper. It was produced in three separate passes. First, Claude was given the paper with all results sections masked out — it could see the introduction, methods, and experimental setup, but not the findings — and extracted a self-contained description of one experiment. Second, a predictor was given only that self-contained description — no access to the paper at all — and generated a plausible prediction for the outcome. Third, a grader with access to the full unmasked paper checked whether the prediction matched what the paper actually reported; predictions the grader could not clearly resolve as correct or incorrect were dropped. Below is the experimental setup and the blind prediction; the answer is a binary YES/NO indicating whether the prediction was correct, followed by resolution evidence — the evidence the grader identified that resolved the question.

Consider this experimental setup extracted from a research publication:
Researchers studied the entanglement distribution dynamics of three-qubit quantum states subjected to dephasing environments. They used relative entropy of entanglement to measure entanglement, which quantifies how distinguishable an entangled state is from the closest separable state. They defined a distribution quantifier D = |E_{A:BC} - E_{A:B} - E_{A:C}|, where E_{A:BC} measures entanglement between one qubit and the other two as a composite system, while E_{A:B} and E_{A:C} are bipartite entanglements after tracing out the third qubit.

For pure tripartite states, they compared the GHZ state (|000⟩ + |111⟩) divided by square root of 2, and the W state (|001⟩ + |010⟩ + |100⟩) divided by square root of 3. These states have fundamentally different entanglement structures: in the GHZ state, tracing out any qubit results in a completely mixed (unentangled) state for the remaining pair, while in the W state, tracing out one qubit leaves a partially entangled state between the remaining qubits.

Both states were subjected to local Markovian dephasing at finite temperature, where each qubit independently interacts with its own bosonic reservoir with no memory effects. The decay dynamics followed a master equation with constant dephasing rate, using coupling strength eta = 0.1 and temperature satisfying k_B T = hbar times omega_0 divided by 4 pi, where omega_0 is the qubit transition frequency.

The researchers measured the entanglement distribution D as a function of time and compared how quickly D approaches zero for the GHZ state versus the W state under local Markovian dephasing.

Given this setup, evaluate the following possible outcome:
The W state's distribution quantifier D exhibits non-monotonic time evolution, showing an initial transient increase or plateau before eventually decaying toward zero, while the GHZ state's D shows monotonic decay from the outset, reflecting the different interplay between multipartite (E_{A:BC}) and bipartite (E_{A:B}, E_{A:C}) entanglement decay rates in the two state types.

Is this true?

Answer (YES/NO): NO